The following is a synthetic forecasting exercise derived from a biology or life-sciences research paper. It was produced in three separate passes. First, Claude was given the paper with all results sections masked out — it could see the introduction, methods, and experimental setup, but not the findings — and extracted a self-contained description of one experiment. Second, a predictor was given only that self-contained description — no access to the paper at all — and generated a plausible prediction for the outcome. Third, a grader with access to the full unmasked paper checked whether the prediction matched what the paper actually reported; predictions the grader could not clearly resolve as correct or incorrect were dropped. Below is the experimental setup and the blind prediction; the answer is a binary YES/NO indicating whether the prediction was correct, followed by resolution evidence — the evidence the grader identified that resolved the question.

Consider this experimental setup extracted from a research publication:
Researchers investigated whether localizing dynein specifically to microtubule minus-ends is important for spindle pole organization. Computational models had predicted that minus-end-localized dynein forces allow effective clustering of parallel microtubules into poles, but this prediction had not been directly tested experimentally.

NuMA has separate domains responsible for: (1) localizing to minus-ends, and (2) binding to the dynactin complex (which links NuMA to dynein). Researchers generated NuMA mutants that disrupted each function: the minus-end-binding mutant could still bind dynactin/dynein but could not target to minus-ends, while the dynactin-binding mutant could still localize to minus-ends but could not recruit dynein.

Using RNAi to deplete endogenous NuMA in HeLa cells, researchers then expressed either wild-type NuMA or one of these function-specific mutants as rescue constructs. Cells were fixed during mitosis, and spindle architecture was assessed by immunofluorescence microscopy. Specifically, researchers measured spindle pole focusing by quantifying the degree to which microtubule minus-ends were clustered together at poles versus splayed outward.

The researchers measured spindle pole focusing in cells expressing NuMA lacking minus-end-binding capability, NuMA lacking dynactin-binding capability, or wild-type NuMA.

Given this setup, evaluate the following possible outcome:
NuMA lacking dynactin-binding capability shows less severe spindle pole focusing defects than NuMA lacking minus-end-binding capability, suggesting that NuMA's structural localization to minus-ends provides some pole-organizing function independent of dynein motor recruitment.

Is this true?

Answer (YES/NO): NO